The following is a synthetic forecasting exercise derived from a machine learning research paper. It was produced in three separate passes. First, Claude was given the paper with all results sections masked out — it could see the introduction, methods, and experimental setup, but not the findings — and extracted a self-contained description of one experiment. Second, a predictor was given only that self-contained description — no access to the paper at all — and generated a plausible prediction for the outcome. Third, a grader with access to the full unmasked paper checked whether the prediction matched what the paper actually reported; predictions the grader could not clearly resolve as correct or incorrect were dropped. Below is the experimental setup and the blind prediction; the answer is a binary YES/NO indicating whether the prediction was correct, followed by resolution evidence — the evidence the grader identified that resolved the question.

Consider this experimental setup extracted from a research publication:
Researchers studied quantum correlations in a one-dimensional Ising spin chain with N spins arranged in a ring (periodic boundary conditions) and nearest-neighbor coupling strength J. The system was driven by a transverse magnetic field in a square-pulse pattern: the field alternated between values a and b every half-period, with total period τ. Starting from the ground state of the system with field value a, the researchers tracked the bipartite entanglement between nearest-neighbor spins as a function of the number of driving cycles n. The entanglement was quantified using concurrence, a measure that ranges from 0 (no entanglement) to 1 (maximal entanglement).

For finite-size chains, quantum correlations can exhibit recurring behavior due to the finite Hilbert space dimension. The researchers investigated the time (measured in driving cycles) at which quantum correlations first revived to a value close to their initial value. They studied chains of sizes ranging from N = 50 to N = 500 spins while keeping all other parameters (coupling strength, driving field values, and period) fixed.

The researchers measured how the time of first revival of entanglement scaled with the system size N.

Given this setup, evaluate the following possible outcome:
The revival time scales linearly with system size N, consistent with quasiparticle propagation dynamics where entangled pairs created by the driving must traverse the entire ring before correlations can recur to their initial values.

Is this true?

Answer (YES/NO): YES